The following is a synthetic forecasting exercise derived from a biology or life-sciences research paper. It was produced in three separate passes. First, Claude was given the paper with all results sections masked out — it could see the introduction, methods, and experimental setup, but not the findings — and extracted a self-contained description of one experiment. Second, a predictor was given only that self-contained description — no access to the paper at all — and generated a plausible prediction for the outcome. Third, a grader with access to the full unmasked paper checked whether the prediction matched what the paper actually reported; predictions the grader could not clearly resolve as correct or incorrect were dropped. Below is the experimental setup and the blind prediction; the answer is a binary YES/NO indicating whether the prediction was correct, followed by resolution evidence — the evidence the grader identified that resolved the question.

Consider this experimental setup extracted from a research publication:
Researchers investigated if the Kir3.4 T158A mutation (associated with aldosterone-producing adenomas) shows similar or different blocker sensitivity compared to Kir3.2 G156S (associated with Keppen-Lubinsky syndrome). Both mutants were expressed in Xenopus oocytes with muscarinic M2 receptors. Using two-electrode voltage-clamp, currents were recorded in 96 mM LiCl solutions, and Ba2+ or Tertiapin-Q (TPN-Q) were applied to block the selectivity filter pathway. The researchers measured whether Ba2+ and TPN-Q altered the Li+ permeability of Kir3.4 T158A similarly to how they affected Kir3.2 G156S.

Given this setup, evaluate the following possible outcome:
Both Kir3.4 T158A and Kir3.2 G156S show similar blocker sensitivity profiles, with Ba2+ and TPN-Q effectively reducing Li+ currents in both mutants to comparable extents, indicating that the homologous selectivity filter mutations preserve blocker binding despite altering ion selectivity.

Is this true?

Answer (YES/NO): NO